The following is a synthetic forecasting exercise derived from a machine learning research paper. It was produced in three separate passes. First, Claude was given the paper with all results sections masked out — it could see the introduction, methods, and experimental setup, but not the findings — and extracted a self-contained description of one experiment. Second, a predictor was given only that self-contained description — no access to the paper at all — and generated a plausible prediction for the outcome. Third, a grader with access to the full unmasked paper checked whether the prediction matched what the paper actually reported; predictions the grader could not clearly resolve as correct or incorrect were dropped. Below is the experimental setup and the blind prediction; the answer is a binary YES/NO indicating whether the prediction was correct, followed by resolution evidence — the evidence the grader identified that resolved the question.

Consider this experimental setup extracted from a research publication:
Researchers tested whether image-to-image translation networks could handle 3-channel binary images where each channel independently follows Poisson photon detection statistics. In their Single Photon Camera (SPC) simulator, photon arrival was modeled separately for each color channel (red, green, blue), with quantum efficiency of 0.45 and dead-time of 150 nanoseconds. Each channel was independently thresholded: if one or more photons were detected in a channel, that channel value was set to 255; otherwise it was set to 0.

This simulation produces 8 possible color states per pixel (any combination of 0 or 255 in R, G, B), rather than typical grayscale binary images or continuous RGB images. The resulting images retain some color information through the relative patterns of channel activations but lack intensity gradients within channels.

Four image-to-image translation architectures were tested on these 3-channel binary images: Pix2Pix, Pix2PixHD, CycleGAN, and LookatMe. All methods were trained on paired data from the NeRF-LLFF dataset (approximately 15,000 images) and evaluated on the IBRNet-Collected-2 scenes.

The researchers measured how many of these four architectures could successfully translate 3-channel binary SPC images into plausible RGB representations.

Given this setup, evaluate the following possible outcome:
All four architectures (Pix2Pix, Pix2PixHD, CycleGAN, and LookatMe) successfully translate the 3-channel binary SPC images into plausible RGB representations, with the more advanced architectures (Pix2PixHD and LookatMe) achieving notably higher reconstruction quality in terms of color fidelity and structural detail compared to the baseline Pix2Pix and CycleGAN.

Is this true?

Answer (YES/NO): NO